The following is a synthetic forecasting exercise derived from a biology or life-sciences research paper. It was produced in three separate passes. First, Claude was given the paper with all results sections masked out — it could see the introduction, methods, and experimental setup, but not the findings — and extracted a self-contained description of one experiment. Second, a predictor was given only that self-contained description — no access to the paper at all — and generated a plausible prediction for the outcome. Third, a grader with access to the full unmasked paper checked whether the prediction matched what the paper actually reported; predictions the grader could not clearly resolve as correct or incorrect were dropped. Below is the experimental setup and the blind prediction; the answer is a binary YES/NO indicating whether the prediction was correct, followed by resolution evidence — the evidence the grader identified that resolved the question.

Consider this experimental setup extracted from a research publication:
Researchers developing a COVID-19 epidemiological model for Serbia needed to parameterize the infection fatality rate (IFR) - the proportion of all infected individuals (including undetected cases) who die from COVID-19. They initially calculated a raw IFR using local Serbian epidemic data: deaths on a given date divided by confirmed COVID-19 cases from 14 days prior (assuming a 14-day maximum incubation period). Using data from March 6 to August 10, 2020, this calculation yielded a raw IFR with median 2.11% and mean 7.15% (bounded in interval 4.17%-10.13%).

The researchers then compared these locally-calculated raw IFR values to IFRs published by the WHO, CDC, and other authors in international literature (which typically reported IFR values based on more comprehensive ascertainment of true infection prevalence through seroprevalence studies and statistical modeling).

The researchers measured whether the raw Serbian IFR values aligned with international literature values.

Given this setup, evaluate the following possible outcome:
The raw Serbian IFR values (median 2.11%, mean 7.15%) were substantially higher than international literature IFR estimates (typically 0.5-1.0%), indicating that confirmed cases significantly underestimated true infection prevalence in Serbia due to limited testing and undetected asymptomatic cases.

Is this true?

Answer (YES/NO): YES